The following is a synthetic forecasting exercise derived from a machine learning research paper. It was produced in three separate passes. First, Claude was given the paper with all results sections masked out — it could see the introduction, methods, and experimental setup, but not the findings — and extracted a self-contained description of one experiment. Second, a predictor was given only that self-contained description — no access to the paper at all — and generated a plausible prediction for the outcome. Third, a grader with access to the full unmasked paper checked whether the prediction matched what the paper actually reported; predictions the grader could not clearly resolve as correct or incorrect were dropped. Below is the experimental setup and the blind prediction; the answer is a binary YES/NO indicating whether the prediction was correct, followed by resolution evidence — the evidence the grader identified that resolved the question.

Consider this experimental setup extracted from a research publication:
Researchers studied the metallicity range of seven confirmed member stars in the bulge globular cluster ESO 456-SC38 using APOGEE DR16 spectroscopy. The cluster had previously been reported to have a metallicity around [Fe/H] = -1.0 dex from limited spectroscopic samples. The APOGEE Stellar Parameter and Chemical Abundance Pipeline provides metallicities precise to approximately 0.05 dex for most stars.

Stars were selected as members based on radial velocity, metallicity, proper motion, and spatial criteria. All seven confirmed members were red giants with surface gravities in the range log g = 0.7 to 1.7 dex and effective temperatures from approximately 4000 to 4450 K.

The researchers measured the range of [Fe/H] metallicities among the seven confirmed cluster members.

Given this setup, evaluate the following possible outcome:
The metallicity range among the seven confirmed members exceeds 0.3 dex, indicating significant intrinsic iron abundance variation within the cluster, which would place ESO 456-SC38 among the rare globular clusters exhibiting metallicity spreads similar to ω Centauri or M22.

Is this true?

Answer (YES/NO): NO